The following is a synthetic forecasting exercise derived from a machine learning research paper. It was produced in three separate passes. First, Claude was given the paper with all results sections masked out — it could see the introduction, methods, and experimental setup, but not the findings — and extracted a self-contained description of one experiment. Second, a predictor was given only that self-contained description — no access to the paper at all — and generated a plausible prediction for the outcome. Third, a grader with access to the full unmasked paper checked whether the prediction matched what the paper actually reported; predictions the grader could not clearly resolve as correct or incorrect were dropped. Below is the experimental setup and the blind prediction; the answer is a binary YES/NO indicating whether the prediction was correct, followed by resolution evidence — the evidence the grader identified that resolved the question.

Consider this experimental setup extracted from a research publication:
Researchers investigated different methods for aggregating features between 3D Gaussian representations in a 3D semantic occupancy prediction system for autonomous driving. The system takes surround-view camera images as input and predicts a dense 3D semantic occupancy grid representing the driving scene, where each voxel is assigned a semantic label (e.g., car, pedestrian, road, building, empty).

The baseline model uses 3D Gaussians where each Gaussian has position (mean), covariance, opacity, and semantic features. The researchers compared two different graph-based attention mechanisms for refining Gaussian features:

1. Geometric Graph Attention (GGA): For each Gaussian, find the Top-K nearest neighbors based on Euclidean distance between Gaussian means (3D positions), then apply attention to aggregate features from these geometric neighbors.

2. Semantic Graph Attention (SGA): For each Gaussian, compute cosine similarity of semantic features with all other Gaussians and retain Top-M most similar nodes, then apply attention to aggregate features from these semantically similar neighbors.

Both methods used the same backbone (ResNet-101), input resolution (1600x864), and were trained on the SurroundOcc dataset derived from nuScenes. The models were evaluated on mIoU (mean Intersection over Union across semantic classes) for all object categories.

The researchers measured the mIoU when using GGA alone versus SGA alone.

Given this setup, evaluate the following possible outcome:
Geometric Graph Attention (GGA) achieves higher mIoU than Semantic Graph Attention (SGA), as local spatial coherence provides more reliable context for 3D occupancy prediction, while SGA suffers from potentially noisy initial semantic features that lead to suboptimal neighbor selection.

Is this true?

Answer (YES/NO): NO